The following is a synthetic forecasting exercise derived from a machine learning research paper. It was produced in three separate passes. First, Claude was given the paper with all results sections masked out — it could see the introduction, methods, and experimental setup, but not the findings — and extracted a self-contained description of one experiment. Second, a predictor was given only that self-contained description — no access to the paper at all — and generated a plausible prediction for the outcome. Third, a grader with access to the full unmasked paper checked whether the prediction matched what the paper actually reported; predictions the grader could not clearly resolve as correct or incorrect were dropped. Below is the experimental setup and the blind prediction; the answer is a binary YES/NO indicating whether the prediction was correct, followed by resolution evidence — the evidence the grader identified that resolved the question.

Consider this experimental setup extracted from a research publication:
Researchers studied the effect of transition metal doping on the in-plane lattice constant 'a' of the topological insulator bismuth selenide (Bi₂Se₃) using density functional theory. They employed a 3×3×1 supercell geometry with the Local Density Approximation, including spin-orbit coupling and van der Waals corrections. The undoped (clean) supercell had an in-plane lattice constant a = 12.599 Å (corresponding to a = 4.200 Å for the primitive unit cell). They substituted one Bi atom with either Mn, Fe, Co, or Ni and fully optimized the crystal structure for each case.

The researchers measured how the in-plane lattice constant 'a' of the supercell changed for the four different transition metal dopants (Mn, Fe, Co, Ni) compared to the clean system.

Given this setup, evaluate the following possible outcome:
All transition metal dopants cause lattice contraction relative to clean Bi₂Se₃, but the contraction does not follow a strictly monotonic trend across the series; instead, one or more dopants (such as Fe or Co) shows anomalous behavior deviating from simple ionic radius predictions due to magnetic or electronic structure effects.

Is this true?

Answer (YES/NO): YES